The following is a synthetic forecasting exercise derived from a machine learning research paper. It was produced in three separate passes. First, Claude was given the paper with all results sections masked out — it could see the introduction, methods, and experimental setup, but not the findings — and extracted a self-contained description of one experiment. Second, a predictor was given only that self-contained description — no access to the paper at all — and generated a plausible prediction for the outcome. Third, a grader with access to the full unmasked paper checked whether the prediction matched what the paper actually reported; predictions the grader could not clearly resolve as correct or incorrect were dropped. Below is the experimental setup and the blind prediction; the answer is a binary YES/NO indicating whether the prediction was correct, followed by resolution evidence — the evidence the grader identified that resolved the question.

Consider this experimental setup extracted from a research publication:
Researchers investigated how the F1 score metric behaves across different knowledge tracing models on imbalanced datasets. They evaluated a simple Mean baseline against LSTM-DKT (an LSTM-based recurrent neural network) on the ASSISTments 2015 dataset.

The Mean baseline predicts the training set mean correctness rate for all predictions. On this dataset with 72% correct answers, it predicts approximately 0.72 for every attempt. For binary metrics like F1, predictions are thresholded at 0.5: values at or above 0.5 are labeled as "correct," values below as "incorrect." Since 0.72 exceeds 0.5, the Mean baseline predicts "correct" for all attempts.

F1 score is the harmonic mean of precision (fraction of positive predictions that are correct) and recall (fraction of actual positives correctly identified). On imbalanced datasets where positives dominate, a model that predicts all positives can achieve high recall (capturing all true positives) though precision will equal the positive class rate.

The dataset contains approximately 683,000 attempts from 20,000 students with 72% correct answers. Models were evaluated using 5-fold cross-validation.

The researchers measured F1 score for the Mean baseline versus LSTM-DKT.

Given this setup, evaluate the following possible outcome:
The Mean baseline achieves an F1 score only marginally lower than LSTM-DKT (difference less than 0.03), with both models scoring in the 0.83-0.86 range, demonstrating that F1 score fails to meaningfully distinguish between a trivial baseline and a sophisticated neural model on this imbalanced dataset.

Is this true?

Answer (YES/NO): NO